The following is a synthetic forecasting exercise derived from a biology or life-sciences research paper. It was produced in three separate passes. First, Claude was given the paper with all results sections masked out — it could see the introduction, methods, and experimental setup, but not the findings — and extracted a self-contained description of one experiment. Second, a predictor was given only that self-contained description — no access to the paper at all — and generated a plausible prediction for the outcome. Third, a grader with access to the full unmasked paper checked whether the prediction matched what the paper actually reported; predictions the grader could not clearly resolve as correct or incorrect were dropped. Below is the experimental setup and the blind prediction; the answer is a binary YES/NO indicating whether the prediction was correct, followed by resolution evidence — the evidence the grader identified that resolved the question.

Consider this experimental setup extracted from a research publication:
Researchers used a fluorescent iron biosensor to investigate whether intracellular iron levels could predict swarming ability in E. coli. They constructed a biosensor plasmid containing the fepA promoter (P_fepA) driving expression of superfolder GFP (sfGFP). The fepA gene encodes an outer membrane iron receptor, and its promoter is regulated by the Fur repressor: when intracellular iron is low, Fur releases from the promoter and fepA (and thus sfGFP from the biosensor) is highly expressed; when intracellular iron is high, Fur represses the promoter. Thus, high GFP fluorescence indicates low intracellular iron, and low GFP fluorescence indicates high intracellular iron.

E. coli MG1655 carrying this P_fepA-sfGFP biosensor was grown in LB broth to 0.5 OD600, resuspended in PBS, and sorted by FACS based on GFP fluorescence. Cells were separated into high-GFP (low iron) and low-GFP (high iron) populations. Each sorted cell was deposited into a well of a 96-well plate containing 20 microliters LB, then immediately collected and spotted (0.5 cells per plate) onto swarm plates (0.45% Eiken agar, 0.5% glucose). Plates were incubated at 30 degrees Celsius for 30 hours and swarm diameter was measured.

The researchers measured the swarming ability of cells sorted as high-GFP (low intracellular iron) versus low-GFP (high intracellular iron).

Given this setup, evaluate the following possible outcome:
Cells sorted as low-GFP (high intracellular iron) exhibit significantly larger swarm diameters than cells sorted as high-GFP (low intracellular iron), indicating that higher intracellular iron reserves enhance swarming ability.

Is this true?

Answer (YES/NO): NO